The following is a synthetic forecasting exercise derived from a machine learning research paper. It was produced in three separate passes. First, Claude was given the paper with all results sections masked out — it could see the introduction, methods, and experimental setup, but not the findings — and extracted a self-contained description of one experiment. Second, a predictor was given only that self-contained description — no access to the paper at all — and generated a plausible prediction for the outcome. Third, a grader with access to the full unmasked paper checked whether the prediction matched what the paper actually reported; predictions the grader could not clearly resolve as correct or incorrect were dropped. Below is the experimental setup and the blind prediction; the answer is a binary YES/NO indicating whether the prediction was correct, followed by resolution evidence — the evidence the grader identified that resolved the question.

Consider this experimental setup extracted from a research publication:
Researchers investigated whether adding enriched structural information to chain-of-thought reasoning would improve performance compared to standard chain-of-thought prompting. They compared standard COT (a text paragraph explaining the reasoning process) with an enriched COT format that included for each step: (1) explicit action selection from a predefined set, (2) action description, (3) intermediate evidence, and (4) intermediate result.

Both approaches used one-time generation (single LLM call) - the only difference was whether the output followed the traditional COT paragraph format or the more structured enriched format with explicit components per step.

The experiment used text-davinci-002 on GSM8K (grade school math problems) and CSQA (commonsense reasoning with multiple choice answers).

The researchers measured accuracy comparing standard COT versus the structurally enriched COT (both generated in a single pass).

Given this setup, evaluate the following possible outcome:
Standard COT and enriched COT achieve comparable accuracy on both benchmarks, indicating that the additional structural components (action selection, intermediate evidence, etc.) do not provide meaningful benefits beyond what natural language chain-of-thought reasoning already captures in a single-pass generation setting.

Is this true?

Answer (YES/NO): NO